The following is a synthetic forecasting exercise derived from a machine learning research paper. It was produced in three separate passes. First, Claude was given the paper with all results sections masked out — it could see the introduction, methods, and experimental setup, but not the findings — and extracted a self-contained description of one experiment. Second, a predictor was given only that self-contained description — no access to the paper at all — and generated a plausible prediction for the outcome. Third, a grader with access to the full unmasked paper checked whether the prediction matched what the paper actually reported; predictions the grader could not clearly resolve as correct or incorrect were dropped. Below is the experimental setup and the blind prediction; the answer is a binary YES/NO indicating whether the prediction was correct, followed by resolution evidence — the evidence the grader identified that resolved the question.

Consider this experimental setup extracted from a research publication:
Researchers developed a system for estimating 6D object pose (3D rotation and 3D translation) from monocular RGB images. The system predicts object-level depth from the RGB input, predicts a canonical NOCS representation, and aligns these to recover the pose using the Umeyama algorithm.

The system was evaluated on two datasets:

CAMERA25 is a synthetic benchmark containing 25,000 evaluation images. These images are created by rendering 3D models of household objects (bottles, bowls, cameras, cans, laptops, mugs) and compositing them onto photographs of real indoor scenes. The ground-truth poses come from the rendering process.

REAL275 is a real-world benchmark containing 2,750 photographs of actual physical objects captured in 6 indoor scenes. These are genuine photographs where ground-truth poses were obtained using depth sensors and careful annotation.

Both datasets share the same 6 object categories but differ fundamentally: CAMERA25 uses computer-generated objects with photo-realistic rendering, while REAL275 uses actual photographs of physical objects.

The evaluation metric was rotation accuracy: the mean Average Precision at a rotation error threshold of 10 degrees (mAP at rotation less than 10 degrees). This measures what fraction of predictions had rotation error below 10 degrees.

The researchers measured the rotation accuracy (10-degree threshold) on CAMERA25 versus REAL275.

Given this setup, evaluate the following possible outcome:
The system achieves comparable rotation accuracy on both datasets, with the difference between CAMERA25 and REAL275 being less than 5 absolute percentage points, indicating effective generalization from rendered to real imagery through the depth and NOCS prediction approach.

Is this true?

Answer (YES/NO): NO